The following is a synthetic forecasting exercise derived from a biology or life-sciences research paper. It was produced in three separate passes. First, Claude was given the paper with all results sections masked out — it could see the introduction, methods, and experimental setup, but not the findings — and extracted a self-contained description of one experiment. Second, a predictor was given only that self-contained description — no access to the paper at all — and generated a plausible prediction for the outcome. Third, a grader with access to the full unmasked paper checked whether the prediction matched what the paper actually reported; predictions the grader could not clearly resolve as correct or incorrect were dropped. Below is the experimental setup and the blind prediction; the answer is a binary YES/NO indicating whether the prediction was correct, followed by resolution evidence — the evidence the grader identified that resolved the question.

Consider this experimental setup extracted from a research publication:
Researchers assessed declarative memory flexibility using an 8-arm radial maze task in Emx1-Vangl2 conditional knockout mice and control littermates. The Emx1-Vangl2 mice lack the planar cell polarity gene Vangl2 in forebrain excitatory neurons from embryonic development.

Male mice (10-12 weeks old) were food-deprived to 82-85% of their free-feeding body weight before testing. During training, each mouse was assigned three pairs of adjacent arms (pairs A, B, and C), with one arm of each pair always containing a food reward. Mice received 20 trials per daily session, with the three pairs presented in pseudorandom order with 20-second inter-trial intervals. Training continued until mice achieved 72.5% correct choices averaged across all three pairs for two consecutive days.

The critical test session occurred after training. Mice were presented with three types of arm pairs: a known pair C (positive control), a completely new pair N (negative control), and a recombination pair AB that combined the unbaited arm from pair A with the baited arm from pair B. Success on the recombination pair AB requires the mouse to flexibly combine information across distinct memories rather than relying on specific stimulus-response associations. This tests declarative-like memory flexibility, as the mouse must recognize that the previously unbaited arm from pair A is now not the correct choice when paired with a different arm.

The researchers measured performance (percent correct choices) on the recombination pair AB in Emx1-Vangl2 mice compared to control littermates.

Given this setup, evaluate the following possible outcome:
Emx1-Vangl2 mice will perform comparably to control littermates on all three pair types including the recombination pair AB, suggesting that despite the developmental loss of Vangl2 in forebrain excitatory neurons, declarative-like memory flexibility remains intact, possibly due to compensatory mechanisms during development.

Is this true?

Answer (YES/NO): NO